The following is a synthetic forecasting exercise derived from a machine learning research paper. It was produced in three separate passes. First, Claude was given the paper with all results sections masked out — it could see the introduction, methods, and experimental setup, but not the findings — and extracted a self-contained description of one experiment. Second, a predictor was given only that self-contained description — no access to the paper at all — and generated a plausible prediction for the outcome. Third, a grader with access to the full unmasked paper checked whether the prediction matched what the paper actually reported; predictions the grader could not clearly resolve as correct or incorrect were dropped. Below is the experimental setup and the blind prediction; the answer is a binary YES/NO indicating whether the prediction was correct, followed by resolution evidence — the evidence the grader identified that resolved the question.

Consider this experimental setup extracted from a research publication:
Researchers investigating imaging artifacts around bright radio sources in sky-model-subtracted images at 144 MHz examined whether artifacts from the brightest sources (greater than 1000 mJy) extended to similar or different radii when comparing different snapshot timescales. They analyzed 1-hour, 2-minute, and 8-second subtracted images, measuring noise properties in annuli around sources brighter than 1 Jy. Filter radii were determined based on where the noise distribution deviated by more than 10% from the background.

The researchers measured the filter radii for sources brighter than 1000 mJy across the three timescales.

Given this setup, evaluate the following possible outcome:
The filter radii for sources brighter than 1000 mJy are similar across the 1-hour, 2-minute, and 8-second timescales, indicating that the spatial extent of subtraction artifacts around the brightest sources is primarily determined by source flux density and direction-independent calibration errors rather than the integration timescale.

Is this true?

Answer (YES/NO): NO